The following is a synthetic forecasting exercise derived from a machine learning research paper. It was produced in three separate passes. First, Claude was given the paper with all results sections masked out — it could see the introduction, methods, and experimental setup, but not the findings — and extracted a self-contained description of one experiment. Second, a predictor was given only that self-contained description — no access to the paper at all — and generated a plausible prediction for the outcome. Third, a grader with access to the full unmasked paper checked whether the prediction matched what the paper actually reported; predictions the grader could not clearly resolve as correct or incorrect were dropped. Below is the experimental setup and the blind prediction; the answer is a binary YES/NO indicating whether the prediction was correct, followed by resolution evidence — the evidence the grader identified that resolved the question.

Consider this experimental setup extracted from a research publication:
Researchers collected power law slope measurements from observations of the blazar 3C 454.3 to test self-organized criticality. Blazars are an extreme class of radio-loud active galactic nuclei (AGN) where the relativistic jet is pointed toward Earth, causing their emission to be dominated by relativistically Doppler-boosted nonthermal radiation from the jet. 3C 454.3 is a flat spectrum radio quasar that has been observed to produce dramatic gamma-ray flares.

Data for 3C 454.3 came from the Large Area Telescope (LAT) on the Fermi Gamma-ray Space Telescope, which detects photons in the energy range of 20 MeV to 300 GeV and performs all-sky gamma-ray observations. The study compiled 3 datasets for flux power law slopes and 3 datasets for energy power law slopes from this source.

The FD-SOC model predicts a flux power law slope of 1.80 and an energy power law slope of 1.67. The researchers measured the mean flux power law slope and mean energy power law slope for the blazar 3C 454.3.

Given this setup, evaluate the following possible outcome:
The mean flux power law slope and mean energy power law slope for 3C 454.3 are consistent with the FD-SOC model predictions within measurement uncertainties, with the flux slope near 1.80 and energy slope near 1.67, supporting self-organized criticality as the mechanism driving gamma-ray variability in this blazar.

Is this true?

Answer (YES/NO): YES